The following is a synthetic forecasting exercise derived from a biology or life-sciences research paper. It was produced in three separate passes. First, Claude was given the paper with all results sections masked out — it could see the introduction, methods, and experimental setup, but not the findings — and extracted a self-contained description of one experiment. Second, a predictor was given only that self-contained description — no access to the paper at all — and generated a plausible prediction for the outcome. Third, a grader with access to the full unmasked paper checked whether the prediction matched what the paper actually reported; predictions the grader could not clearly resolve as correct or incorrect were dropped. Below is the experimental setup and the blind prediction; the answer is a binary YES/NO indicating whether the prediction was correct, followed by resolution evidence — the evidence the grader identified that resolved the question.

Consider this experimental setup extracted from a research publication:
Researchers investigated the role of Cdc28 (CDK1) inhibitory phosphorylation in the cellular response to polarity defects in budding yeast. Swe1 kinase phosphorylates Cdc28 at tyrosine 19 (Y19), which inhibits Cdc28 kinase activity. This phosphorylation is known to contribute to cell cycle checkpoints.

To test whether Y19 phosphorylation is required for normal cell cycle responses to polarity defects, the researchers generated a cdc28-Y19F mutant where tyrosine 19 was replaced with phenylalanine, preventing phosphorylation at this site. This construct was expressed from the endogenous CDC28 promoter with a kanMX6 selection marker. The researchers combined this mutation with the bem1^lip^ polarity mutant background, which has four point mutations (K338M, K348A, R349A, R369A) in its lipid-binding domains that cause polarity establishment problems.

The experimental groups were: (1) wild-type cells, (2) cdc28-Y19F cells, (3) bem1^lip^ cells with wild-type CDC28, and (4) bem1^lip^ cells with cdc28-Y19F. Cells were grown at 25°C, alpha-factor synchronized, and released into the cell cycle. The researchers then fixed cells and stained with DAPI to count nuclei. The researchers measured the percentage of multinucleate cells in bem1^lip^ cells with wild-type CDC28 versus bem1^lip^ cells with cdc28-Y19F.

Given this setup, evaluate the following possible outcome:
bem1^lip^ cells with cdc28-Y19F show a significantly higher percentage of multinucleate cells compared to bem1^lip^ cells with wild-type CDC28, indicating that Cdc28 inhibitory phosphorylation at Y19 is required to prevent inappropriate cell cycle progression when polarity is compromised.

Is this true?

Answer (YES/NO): YES